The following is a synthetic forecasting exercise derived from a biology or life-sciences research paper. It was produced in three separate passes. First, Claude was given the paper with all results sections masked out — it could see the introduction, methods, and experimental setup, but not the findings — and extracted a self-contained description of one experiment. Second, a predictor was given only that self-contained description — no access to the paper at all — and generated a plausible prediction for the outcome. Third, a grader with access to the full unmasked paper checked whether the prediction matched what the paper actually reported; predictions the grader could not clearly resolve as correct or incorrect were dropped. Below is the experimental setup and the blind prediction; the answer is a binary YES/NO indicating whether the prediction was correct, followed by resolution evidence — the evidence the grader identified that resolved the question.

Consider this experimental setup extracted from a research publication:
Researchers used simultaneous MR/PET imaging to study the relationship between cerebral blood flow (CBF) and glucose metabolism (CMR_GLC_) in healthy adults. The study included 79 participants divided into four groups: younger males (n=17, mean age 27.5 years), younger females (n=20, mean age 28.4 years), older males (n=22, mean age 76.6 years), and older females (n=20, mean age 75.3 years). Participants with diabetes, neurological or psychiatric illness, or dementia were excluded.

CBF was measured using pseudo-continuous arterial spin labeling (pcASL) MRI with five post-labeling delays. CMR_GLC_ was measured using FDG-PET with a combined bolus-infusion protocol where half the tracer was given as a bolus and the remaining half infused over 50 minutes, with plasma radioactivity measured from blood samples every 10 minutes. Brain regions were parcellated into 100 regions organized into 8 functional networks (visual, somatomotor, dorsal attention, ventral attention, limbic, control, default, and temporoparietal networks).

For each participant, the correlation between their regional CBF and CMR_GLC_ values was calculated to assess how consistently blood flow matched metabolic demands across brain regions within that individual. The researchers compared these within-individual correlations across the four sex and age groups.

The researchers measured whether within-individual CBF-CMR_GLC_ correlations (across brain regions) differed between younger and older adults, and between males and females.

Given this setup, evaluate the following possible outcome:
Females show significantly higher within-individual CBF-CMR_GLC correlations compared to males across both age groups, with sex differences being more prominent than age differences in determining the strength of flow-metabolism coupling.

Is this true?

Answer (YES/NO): NO